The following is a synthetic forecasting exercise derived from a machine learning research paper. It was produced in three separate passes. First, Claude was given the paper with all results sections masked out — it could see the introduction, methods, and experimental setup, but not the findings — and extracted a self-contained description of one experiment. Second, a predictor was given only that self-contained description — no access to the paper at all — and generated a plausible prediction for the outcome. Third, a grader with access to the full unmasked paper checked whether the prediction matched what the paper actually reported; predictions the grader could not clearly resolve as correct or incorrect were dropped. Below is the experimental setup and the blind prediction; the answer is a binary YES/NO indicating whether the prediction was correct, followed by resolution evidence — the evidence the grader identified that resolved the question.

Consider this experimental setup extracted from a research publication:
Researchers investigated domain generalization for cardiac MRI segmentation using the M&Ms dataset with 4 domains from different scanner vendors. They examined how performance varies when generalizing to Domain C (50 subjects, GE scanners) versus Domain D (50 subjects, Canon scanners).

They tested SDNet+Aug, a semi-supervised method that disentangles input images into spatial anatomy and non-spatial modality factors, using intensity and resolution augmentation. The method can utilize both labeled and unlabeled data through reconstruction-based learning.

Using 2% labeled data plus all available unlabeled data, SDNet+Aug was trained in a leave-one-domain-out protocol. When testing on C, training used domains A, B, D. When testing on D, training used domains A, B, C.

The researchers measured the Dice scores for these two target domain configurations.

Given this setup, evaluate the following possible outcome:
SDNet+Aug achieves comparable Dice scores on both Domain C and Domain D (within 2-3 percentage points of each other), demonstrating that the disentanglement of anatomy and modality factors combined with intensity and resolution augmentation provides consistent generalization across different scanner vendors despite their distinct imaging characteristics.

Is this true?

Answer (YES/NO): YES